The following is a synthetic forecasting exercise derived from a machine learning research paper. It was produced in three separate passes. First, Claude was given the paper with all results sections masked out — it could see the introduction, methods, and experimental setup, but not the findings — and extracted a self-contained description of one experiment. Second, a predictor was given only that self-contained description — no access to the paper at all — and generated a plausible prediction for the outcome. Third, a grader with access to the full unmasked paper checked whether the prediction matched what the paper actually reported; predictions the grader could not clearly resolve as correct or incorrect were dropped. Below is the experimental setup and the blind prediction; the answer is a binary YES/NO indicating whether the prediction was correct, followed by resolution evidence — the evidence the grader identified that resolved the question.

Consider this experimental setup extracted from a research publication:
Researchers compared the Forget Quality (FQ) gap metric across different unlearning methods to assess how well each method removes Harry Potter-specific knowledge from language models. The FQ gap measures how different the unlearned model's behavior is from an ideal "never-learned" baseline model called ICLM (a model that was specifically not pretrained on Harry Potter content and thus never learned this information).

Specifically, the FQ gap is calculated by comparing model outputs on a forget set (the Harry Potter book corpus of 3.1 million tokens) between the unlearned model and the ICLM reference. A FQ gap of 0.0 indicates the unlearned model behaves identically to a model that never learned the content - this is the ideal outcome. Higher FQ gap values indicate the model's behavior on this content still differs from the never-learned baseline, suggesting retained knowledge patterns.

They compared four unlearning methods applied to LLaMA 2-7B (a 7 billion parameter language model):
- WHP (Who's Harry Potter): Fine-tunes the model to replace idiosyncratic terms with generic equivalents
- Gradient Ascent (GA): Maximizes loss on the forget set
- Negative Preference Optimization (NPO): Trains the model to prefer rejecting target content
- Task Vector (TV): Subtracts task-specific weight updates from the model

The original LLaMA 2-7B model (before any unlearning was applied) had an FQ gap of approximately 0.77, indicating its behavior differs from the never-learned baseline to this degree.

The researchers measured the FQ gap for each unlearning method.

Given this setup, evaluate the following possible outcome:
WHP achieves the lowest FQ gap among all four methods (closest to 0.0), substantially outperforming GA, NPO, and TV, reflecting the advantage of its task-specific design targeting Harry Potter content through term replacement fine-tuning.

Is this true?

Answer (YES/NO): NO